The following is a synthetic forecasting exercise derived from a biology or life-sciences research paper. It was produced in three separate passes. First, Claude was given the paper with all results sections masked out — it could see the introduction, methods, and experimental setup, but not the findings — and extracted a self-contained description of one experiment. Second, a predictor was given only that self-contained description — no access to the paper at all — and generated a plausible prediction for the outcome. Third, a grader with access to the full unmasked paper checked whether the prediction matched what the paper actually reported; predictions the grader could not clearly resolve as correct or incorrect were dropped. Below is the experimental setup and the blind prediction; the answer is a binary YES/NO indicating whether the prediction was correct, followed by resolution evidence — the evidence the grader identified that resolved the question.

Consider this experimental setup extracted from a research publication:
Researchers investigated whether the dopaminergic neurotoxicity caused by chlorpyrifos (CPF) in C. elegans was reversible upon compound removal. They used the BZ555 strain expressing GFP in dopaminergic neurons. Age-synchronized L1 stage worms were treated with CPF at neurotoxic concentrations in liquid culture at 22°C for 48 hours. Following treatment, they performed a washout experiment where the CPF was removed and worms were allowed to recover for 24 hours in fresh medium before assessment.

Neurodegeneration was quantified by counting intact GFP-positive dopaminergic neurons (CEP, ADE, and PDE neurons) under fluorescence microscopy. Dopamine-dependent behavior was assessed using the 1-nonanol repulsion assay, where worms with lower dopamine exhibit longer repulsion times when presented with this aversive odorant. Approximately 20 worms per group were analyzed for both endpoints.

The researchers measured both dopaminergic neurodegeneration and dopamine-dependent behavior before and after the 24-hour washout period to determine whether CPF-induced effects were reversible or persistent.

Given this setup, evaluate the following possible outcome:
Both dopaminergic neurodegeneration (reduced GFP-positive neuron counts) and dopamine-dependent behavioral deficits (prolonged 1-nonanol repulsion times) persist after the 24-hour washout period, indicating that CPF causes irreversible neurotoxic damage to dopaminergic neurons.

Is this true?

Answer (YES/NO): NO